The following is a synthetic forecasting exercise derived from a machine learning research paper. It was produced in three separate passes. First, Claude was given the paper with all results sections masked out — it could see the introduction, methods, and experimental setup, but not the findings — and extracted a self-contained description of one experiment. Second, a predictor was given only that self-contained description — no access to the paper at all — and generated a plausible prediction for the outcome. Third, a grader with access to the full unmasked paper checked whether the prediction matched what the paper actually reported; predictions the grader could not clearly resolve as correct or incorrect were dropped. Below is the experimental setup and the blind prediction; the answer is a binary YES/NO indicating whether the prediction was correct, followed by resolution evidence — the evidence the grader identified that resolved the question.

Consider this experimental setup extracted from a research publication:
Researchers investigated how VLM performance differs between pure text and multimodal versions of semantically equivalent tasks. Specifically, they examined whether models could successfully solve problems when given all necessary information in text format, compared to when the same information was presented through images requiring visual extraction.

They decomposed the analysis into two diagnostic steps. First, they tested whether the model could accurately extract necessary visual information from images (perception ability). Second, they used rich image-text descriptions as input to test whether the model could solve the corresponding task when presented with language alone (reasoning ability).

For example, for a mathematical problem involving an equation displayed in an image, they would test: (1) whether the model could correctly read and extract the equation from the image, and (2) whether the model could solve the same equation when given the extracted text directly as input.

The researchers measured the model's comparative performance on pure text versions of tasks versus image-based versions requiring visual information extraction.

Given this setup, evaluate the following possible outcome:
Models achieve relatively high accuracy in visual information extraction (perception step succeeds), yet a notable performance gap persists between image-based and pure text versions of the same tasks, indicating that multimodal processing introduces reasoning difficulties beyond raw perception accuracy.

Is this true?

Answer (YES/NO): YES